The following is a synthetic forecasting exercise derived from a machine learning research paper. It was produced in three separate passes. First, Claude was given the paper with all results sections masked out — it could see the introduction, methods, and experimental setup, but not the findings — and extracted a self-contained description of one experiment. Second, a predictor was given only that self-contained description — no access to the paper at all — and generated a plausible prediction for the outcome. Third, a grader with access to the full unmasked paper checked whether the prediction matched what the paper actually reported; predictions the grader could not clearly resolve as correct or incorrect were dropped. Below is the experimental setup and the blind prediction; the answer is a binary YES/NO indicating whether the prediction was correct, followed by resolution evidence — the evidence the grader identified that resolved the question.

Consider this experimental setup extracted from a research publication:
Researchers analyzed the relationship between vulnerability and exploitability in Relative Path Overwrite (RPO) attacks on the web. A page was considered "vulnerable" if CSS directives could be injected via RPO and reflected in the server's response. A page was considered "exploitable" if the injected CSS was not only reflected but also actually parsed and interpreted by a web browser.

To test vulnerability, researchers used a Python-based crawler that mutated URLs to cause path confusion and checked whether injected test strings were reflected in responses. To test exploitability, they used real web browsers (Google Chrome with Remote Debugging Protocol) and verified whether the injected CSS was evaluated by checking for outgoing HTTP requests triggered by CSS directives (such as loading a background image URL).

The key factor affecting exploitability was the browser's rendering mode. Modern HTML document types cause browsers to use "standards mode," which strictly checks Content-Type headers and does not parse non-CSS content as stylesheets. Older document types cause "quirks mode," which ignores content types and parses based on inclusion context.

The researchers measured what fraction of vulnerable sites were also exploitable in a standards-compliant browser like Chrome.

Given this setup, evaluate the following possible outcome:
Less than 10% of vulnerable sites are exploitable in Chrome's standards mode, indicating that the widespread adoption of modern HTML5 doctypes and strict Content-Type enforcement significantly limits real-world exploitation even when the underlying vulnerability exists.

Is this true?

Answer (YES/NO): YES